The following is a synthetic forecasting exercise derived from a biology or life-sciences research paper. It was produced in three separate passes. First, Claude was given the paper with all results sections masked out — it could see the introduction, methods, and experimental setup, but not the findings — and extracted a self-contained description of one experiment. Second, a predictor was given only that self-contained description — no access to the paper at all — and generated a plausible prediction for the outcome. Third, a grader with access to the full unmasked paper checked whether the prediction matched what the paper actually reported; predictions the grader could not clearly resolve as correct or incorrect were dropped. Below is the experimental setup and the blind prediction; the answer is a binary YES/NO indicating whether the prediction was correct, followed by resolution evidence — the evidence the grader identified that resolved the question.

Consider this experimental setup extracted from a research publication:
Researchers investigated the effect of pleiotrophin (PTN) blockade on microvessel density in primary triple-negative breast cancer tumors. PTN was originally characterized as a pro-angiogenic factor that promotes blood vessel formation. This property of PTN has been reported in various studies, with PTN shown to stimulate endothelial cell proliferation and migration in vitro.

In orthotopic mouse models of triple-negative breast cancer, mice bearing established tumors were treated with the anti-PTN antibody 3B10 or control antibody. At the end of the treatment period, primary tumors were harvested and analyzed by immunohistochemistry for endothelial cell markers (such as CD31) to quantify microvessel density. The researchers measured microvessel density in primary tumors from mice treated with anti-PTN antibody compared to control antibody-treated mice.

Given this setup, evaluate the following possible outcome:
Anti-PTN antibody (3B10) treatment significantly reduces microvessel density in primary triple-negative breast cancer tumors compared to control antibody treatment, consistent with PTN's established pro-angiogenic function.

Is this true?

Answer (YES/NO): NO